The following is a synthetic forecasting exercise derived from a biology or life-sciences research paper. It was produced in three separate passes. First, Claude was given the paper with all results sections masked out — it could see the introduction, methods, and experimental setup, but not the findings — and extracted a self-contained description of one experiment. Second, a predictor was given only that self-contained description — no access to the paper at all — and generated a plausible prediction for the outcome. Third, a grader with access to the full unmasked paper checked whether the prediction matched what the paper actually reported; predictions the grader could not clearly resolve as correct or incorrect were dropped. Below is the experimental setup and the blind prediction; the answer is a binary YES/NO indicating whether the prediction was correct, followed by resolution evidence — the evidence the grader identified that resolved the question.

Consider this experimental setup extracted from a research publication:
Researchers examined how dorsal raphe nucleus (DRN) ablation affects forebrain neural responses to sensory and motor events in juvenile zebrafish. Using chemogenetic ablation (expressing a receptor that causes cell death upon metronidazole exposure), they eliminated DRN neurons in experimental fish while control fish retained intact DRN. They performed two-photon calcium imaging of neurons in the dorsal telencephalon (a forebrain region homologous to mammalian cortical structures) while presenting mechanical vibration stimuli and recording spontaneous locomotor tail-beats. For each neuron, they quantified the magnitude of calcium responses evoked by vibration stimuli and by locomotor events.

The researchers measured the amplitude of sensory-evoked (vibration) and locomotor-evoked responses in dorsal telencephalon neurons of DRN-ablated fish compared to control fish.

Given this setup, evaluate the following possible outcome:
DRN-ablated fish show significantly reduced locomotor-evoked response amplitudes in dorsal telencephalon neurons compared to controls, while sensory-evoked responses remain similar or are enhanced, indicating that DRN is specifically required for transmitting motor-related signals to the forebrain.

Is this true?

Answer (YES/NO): NO